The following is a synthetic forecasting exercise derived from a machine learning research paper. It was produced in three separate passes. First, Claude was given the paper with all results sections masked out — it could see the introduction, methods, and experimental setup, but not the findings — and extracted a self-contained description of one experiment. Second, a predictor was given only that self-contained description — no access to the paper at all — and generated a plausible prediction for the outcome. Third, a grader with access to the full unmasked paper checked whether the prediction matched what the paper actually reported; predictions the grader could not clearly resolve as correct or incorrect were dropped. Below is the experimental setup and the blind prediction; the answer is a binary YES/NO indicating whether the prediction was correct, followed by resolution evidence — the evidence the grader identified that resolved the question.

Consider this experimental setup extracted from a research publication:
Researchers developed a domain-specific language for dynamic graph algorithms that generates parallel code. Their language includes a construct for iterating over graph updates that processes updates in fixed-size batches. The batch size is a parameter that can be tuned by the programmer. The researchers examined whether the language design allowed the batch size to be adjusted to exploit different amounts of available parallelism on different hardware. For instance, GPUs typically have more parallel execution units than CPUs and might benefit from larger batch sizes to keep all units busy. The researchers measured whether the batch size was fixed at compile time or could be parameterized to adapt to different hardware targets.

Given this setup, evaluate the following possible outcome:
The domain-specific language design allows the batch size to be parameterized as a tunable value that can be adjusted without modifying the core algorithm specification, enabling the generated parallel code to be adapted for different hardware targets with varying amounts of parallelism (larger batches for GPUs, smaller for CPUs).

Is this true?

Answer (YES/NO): YES